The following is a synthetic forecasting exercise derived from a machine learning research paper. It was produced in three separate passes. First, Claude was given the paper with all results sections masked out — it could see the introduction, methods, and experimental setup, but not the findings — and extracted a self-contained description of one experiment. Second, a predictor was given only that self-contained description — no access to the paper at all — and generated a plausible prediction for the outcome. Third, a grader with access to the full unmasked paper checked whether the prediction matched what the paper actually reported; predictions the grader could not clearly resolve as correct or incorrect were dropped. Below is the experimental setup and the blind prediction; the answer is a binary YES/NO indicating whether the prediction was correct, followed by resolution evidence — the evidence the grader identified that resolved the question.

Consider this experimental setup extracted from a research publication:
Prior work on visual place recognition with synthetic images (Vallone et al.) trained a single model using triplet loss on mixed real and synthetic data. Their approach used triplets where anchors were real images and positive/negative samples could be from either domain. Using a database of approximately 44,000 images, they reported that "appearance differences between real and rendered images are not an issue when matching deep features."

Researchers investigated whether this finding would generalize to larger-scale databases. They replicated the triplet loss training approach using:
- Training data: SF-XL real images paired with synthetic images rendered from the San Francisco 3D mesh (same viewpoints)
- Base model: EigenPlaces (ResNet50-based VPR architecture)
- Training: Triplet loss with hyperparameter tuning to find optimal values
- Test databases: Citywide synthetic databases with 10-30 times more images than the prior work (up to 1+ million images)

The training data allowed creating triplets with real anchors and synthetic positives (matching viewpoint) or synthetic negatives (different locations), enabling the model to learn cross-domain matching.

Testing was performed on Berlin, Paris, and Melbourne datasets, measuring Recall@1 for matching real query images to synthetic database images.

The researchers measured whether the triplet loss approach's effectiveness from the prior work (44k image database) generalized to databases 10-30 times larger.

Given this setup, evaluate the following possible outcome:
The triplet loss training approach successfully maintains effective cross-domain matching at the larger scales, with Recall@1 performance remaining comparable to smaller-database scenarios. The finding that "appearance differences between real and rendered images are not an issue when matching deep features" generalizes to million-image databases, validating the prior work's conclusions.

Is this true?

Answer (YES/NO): NO